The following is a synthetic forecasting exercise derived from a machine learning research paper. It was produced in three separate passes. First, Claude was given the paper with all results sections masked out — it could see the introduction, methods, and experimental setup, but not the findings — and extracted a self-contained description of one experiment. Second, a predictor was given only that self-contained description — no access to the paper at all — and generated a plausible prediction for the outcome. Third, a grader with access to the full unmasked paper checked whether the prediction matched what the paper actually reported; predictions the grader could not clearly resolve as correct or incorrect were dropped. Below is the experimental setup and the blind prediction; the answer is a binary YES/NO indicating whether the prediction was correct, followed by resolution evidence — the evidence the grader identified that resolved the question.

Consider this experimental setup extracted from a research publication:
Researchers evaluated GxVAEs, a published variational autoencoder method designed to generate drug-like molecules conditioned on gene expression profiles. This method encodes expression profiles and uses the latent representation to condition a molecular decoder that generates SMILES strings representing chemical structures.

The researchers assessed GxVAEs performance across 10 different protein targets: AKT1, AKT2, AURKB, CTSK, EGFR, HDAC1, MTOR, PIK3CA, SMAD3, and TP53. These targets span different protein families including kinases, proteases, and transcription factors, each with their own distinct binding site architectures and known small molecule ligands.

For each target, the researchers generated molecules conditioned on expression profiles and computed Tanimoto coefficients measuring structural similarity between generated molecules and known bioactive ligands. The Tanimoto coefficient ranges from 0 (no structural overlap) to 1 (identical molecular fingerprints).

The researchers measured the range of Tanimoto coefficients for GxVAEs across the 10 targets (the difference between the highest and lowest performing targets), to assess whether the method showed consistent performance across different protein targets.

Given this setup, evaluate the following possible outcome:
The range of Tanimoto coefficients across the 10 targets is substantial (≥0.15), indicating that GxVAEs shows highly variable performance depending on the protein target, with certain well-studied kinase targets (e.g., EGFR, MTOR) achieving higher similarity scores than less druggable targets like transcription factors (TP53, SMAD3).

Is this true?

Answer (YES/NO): NO